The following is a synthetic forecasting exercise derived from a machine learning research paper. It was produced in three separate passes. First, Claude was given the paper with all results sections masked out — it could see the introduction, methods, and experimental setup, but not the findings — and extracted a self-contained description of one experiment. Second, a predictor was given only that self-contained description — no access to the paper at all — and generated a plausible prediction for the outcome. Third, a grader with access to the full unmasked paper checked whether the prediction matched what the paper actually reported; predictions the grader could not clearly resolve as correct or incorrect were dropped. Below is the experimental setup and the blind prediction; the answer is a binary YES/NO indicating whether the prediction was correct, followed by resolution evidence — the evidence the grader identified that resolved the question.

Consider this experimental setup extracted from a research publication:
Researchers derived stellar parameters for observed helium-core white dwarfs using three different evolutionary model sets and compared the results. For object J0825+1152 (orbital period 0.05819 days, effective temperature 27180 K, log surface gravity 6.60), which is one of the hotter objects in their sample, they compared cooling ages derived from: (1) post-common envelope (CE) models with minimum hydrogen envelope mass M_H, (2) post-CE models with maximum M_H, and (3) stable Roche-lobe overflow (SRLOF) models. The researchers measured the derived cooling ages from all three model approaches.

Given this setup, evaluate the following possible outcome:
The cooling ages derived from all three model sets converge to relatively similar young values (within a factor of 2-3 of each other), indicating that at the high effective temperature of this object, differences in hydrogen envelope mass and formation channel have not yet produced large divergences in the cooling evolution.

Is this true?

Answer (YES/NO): NO